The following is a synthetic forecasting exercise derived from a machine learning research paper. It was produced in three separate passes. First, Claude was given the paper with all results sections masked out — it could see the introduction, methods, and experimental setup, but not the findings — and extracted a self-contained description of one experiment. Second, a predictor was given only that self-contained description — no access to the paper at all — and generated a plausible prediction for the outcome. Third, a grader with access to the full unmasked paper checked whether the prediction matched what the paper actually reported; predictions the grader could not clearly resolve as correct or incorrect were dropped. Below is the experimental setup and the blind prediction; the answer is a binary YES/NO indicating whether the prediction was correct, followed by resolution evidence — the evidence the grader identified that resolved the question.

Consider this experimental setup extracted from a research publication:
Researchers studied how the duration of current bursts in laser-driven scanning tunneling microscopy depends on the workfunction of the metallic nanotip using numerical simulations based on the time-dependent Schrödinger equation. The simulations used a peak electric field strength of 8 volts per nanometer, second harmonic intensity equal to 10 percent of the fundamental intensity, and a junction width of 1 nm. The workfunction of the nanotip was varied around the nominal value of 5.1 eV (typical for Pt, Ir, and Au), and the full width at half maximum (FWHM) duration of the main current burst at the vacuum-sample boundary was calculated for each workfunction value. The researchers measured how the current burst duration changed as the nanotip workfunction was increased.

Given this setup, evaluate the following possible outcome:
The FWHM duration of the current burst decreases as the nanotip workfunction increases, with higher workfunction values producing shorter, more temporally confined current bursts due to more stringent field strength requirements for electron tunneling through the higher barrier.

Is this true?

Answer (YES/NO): YES